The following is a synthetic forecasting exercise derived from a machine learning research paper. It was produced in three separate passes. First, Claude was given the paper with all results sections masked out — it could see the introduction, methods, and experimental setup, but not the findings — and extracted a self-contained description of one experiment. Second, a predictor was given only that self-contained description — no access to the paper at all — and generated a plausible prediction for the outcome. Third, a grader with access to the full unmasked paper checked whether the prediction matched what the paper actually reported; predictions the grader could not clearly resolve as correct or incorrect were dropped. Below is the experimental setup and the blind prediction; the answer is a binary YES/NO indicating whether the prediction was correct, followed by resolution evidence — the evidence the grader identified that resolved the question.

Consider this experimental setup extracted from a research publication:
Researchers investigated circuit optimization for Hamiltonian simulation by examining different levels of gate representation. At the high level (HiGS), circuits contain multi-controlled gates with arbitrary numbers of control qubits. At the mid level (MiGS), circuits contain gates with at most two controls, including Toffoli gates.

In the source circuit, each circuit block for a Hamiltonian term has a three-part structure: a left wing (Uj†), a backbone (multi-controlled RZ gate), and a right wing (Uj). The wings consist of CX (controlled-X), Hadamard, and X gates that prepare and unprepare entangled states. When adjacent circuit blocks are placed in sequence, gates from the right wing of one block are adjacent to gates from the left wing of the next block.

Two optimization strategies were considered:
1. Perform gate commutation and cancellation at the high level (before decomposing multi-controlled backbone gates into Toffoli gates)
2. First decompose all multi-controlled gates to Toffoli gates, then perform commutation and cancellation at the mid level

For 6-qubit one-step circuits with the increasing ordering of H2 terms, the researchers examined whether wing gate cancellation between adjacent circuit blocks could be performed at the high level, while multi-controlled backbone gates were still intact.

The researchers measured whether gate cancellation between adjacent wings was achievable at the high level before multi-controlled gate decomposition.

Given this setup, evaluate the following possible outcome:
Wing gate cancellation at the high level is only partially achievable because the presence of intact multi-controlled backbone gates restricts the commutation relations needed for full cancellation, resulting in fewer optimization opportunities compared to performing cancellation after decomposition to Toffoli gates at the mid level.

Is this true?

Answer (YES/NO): NO